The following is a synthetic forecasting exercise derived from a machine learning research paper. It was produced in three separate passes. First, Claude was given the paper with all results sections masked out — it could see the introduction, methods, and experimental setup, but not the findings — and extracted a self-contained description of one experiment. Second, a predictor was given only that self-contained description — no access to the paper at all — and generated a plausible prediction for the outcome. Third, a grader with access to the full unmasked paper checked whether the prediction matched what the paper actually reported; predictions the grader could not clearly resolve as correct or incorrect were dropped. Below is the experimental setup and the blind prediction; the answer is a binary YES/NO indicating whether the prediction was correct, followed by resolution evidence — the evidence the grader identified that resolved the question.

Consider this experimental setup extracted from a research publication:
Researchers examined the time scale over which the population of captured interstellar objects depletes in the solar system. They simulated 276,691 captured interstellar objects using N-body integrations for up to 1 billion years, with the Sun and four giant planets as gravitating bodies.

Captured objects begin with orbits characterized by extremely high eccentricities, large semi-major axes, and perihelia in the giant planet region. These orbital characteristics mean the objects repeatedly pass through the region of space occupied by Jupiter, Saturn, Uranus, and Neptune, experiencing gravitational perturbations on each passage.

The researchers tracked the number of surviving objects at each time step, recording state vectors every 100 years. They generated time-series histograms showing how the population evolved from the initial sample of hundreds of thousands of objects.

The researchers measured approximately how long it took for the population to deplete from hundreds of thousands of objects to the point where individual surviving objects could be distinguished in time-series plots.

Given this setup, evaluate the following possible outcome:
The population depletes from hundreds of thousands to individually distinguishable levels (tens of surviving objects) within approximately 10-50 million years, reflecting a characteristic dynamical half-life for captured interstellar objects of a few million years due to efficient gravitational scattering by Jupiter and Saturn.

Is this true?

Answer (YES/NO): NO